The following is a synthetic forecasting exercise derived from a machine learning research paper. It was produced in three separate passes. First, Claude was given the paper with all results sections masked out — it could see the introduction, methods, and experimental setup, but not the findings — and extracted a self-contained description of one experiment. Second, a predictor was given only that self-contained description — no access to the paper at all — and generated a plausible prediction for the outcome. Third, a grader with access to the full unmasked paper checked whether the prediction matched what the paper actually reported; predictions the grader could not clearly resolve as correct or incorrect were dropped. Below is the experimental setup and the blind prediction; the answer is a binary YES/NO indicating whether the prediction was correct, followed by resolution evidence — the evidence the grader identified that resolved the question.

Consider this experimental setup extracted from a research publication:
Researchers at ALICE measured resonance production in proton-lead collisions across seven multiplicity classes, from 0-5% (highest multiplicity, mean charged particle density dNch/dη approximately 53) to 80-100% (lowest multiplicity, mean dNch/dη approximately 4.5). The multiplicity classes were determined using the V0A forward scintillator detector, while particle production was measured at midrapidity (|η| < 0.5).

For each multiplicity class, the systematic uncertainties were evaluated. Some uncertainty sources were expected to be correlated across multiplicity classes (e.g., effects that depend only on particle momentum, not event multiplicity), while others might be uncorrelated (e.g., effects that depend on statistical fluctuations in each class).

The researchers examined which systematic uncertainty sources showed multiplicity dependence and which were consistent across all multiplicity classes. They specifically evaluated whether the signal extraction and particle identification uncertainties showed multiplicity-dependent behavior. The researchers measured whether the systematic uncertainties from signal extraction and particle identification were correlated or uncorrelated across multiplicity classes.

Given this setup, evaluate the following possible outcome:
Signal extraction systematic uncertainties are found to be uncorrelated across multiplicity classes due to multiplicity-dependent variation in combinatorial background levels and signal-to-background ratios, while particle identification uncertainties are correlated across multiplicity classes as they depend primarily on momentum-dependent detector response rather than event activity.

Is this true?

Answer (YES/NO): NO